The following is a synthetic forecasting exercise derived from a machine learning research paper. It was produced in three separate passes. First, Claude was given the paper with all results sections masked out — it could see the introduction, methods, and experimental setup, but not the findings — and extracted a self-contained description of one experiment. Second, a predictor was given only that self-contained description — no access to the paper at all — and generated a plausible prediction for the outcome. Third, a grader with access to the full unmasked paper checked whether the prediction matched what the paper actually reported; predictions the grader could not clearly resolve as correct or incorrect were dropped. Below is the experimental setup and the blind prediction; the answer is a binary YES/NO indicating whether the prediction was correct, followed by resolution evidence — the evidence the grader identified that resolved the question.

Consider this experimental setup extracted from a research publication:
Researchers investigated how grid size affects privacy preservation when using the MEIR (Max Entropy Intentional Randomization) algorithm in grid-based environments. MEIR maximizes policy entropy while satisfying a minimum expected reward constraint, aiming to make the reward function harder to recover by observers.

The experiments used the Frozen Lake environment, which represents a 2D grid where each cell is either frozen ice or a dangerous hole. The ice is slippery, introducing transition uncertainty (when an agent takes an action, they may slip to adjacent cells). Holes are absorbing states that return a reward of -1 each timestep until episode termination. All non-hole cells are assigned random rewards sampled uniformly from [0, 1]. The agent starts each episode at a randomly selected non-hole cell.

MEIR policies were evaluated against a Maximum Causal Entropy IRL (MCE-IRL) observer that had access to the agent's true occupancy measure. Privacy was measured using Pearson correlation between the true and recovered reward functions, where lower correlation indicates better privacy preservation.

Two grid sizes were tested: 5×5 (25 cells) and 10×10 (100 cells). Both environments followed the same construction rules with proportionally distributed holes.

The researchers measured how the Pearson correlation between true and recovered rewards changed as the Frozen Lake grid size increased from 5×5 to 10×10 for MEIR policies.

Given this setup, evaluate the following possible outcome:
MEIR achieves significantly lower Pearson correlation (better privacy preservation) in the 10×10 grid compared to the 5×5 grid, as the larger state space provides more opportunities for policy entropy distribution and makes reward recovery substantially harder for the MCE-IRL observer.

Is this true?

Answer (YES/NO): YES